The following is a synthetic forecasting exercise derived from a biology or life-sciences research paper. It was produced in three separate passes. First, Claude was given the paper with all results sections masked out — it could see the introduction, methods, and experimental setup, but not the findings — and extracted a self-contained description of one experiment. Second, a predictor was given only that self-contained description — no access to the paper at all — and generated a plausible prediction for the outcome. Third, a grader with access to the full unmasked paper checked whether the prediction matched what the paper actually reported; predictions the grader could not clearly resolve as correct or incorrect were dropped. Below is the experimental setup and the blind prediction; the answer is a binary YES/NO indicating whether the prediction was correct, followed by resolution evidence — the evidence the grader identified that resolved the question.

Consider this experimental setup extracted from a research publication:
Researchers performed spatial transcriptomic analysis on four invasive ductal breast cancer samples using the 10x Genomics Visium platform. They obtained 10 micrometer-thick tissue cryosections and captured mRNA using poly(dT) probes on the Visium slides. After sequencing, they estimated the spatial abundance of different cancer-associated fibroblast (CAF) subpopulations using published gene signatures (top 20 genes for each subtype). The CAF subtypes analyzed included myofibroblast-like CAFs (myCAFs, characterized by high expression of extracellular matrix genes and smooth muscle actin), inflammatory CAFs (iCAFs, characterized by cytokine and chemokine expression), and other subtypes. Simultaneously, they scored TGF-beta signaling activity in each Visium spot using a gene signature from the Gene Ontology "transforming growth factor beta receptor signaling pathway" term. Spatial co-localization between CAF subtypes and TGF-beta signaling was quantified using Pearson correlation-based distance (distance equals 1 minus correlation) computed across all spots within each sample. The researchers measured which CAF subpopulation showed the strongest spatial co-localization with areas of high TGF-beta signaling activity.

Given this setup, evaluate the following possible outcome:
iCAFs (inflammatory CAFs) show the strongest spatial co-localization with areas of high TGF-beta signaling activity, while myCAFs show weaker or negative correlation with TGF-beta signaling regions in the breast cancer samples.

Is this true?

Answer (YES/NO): NO